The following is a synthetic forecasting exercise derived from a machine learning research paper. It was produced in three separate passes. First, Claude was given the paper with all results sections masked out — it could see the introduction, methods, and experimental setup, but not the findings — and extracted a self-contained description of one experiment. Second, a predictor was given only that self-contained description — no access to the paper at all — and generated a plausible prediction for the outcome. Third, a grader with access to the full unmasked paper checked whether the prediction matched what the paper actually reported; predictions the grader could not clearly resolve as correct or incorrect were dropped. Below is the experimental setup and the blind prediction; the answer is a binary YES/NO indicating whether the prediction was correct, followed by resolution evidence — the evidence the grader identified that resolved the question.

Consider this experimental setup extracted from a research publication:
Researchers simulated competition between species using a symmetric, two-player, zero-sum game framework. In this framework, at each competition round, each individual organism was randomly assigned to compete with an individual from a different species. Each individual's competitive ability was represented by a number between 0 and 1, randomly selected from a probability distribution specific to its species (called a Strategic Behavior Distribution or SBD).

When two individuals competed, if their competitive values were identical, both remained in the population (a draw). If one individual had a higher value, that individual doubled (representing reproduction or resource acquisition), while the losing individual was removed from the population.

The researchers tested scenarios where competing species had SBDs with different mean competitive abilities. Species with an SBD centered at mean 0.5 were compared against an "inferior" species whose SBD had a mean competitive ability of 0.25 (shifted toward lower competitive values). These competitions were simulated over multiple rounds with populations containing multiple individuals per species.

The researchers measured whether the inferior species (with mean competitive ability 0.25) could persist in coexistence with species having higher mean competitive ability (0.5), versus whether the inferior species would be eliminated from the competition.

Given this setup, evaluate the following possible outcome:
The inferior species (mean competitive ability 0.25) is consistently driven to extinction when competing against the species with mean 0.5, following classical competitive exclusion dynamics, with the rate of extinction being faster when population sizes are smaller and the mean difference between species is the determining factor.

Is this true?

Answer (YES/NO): NO